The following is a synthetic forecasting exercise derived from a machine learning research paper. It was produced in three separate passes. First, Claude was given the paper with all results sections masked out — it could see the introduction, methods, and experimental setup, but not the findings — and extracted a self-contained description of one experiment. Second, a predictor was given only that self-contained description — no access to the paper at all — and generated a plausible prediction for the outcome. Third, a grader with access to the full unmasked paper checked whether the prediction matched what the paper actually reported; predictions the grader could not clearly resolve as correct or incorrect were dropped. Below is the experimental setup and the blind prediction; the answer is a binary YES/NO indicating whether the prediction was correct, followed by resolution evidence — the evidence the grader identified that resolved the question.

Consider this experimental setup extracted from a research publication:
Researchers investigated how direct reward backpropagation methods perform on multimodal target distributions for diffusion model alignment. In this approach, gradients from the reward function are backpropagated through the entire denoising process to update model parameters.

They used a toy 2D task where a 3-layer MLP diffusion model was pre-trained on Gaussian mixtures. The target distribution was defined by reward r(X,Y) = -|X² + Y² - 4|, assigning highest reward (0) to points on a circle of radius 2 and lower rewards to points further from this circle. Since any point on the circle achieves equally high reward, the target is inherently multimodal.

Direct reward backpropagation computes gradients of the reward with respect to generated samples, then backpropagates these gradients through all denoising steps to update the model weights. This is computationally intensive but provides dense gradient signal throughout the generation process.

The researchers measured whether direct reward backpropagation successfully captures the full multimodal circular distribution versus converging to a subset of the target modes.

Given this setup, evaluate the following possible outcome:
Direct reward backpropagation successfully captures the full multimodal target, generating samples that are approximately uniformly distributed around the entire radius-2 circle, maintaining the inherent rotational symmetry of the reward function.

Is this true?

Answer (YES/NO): NO